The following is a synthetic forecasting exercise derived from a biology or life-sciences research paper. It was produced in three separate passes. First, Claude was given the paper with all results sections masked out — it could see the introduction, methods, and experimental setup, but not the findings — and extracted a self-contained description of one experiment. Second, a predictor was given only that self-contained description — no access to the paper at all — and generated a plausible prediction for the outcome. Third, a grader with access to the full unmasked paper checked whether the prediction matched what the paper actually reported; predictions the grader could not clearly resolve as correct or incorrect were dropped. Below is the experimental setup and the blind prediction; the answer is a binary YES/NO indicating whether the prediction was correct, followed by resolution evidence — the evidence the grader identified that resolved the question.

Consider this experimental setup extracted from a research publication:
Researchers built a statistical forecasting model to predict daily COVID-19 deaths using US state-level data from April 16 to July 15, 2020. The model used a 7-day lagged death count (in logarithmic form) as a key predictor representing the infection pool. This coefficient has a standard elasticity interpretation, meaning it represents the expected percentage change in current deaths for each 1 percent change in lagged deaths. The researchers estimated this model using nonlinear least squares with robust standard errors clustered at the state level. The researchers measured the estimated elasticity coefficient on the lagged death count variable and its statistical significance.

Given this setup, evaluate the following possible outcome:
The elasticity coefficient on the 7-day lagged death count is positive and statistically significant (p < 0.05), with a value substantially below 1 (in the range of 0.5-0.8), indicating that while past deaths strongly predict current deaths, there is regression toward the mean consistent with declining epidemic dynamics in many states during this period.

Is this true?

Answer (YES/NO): NO